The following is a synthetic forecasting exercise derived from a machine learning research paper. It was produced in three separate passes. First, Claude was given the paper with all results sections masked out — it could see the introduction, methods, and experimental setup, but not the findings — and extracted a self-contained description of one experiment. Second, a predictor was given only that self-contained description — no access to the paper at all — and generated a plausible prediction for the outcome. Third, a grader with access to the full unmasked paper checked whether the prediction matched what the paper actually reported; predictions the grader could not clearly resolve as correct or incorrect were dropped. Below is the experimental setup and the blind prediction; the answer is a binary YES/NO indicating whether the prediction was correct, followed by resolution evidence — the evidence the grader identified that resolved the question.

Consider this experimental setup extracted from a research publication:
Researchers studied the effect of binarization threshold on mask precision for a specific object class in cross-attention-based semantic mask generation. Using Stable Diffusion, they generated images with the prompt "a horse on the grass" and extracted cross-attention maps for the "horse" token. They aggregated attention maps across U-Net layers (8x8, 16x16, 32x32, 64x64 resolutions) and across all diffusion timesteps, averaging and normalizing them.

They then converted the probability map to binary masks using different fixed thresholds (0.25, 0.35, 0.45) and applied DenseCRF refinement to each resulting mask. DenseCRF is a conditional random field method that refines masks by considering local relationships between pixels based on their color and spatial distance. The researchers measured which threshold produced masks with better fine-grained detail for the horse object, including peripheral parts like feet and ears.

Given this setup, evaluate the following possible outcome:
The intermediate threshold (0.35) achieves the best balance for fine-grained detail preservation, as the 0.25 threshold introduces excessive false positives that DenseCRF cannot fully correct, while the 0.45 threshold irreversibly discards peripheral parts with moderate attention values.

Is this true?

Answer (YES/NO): YES